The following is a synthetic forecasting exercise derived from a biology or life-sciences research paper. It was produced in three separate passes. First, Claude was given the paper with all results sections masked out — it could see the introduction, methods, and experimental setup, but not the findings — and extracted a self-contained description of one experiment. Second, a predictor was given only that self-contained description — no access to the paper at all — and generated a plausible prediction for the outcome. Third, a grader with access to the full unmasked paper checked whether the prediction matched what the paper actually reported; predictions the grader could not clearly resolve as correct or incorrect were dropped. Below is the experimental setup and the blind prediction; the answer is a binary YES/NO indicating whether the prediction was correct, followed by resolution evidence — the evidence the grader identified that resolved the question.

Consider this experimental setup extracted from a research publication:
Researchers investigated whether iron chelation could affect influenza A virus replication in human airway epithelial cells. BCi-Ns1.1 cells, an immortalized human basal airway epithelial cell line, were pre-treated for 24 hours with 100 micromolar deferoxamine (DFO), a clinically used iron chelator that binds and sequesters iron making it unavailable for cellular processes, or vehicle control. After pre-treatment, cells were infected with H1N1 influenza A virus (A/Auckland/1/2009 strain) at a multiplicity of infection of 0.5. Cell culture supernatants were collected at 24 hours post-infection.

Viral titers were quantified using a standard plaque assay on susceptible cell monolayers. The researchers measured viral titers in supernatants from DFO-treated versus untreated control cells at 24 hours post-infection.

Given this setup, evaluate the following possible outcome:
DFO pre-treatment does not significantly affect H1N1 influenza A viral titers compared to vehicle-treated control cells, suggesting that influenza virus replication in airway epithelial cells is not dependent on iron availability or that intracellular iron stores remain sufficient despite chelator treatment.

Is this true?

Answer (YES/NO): NO